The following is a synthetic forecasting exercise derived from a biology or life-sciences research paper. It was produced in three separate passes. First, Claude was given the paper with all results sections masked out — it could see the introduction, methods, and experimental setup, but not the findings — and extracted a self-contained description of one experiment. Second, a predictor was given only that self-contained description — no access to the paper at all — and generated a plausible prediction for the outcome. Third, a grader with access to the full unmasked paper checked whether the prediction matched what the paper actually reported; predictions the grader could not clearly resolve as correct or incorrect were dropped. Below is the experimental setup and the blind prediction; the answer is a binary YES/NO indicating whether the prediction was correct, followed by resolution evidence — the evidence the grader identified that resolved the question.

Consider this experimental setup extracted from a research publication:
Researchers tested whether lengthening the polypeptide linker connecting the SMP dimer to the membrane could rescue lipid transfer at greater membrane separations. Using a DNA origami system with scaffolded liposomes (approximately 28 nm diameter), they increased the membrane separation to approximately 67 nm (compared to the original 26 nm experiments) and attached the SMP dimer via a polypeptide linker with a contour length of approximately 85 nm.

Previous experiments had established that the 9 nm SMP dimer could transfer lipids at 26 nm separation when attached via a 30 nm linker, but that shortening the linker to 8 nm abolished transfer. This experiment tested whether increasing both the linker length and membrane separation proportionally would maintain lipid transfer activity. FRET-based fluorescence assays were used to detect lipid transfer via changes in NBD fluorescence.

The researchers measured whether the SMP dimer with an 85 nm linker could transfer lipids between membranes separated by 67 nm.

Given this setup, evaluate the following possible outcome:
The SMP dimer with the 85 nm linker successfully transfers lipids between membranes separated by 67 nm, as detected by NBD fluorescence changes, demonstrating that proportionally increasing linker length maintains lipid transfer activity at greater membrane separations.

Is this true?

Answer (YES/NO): YES